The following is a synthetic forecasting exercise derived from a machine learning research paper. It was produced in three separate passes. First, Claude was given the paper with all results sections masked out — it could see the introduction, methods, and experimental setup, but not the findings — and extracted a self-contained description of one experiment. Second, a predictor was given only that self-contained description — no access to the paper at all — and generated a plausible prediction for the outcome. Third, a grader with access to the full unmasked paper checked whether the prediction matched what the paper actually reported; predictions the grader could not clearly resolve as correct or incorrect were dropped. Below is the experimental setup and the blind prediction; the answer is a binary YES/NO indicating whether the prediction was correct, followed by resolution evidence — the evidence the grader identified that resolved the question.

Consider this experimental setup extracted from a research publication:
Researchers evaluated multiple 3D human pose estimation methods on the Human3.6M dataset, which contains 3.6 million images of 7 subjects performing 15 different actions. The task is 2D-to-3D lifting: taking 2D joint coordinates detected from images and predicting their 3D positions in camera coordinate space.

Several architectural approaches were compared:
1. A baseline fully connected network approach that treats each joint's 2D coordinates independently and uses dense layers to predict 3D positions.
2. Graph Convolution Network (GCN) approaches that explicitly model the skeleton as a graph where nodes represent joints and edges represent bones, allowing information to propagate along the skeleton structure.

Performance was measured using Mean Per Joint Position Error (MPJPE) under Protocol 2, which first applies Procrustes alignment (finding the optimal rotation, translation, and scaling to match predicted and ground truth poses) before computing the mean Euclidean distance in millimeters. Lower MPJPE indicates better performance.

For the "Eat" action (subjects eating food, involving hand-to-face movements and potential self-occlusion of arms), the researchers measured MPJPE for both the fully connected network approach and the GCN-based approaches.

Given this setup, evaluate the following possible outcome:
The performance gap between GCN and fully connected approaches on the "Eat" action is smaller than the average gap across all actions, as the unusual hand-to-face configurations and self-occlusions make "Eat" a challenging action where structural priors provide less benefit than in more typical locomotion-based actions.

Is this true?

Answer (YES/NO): NO